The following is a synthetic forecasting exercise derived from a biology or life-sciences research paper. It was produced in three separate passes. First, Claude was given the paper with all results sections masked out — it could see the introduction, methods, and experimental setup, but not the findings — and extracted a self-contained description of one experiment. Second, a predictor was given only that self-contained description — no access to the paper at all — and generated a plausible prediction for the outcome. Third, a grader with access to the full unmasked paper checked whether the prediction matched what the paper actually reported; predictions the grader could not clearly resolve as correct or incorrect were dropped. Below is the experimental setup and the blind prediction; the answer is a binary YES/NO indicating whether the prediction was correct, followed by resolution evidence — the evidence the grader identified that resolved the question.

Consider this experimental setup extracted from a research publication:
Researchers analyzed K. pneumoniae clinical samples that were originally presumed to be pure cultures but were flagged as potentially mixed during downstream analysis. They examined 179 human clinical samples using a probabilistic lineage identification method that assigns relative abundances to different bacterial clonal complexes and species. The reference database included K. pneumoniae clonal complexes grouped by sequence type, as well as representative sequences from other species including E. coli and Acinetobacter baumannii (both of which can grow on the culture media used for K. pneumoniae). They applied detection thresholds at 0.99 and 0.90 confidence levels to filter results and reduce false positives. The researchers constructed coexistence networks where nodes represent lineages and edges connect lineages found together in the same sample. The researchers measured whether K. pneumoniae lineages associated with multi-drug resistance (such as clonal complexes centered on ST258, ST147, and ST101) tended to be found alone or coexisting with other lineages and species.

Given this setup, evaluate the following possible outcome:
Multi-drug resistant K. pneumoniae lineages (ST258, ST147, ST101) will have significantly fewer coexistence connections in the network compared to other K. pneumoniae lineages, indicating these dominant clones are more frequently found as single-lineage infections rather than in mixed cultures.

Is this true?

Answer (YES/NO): NO